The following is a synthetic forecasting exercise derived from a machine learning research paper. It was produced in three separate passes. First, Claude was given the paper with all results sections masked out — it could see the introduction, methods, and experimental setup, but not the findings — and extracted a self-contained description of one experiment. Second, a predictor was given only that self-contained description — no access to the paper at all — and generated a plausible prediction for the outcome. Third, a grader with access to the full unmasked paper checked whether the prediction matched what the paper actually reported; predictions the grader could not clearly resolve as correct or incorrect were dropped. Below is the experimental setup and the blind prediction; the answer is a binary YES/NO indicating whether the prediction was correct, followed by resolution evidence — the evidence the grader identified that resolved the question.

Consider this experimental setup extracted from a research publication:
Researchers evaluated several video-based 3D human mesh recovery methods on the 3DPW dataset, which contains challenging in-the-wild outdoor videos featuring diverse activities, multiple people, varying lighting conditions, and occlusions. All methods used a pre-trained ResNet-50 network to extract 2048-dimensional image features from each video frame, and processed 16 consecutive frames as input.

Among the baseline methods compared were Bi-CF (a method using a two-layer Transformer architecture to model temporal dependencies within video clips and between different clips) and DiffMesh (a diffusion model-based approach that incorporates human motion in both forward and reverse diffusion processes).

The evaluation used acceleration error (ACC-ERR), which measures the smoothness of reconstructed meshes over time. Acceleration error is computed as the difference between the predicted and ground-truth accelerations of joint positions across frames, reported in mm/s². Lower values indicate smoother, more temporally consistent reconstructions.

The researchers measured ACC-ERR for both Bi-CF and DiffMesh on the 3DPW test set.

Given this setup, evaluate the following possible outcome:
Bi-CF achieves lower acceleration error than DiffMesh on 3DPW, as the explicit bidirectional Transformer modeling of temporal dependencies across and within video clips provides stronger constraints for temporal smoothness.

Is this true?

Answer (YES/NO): NO